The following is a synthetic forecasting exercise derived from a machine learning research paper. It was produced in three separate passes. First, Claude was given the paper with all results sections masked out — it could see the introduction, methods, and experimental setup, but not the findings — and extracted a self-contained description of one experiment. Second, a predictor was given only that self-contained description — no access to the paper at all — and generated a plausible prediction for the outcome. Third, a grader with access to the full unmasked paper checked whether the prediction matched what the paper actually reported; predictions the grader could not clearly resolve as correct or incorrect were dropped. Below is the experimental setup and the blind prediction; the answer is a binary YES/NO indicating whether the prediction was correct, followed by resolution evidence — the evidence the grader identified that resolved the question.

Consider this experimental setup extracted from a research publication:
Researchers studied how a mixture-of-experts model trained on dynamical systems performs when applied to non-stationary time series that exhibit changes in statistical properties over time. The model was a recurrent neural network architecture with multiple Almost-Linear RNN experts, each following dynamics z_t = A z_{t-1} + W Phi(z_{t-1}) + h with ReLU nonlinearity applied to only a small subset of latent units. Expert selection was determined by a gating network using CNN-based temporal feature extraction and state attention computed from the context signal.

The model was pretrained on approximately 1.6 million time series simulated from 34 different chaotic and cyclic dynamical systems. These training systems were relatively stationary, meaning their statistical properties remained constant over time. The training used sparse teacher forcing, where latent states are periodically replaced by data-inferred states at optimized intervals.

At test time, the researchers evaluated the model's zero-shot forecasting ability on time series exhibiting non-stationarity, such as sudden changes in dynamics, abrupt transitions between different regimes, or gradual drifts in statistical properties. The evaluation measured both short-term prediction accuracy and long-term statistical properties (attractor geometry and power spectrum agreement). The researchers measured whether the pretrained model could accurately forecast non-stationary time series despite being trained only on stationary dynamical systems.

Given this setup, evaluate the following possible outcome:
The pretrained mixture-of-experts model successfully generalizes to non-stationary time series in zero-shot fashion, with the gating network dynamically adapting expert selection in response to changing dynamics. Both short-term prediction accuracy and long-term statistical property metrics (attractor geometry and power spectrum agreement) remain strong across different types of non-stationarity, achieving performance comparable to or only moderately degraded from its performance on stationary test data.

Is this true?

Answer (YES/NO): NO